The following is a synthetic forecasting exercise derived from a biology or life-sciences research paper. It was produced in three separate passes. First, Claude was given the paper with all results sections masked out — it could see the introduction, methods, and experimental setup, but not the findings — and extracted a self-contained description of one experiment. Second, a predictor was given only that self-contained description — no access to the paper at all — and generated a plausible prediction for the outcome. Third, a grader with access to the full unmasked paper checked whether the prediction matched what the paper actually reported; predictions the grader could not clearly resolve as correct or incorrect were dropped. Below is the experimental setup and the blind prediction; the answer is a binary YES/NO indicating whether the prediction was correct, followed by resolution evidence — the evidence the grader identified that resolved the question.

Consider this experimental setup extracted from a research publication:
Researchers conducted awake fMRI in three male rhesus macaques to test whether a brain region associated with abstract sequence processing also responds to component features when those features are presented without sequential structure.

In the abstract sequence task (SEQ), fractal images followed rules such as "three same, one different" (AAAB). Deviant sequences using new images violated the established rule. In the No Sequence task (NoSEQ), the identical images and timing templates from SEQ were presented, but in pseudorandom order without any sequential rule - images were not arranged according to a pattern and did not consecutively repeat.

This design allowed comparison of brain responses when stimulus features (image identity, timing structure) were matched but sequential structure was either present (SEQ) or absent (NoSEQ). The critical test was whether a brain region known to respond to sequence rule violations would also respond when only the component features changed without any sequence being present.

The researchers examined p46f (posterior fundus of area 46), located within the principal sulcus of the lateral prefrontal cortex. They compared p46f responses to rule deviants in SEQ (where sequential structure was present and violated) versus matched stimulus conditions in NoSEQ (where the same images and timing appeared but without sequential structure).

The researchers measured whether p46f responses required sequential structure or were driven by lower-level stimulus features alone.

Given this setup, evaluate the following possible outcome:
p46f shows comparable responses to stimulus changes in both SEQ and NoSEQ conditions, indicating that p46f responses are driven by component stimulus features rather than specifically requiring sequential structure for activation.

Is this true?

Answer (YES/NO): NO